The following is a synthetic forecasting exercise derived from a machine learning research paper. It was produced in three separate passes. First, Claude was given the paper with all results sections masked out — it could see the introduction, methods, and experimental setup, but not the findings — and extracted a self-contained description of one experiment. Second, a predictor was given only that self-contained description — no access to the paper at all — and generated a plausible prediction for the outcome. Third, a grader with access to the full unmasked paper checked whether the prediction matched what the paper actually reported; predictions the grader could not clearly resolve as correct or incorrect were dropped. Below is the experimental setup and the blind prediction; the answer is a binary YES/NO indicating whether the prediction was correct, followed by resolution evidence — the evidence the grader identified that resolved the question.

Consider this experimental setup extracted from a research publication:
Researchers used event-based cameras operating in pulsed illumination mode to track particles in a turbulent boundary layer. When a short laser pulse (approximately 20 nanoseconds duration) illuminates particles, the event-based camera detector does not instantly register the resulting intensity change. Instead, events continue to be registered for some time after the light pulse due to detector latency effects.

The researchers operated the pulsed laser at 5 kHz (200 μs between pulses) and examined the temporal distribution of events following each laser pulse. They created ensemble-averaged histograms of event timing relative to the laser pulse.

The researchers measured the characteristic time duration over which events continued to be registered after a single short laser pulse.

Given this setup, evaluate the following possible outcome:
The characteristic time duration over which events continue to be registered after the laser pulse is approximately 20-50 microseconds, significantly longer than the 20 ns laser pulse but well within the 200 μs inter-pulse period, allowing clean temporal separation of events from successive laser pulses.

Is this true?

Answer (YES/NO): NO